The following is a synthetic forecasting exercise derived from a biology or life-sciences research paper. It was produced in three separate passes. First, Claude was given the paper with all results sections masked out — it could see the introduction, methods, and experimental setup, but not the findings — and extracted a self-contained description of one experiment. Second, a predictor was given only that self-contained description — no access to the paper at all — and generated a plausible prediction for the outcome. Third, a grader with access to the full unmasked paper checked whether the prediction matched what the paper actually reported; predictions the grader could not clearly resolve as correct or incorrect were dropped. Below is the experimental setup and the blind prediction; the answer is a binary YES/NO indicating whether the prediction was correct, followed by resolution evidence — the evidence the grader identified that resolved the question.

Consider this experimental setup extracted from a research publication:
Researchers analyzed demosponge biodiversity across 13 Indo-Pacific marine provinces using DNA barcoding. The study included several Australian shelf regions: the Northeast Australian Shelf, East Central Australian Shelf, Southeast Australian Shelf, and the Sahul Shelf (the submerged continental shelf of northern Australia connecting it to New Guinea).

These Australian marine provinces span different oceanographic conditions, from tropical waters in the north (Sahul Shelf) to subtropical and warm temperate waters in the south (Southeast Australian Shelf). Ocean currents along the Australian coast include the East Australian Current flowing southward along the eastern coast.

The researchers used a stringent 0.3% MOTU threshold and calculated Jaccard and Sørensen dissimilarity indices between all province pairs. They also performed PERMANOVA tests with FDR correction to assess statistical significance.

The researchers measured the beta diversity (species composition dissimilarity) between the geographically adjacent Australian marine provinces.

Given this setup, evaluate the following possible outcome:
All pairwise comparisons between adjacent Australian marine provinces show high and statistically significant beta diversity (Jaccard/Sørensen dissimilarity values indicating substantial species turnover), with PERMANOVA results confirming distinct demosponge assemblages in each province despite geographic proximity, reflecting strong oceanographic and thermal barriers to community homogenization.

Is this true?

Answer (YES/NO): NO